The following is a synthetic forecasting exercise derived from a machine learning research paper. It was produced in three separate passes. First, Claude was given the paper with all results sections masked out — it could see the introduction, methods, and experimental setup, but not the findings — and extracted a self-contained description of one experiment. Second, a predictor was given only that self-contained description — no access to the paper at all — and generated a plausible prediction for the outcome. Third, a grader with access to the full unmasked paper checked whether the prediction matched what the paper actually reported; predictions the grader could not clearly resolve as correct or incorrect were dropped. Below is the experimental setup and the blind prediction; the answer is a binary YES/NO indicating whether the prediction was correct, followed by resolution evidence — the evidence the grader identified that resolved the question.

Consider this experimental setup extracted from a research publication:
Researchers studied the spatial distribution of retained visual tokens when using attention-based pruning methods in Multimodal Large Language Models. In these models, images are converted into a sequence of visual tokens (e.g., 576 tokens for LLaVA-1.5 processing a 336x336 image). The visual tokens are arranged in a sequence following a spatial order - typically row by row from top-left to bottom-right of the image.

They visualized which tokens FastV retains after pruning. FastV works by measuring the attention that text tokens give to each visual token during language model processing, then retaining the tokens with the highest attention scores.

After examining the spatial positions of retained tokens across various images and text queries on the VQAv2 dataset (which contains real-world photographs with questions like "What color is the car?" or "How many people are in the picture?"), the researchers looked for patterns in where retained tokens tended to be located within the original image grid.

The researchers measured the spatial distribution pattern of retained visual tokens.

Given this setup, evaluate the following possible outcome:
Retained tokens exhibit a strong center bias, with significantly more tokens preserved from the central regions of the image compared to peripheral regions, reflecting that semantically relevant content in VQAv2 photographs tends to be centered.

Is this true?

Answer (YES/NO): NO